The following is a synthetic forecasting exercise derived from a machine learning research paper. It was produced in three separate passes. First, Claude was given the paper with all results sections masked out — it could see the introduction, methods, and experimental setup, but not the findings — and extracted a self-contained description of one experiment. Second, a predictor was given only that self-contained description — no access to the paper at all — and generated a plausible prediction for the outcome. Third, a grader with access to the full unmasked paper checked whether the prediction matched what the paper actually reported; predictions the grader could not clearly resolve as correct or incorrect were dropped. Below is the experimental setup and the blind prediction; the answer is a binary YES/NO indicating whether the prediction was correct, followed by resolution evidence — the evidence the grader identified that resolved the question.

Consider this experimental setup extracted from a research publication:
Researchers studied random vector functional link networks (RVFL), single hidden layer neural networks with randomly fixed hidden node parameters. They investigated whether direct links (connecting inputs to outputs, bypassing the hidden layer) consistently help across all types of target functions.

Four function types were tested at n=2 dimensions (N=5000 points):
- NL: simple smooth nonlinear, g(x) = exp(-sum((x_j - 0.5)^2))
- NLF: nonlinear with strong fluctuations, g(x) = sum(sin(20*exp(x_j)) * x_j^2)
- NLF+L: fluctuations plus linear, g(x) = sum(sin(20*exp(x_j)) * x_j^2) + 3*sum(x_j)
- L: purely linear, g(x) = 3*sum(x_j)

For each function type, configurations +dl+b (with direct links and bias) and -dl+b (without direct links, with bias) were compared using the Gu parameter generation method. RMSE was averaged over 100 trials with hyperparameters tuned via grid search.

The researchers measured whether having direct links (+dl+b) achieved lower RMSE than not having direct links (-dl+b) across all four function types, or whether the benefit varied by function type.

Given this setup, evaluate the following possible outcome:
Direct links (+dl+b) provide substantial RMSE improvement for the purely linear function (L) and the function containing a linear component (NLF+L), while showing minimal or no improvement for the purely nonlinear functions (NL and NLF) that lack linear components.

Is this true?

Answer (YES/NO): NO